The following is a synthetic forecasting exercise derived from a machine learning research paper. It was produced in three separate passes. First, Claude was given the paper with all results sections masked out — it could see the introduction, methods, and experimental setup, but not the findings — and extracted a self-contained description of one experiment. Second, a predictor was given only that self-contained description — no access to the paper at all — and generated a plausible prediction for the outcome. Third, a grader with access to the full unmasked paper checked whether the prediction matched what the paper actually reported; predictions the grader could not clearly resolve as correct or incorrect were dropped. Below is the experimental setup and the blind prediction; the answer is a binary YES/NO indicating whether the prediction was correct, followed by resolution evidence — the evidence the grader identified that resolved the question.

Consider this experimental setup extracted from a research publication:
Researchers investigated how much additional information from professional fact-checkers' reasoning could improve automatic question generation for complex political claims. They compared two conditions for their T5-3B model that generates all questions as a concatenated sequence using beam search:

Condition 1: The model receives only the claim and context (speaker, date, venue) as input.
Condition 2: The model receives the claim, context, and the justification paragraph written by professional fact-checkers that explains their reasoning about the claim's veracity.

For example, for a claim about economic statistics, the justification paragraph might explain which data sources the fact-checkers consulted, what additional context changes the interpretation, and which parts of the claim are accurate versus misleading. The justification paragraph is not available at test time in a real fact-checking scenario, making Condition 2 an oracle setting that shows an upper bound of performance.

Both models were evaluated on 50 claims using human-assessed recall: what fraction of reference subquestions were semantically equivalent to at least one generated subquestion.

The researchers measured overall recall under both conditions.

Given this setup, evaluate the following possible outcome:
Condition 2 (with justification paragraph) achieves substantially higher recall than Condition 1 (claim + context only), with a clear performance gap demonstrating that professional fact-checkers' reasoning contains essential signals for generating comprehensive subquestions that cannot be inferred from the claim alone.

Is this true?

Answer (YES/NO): YES